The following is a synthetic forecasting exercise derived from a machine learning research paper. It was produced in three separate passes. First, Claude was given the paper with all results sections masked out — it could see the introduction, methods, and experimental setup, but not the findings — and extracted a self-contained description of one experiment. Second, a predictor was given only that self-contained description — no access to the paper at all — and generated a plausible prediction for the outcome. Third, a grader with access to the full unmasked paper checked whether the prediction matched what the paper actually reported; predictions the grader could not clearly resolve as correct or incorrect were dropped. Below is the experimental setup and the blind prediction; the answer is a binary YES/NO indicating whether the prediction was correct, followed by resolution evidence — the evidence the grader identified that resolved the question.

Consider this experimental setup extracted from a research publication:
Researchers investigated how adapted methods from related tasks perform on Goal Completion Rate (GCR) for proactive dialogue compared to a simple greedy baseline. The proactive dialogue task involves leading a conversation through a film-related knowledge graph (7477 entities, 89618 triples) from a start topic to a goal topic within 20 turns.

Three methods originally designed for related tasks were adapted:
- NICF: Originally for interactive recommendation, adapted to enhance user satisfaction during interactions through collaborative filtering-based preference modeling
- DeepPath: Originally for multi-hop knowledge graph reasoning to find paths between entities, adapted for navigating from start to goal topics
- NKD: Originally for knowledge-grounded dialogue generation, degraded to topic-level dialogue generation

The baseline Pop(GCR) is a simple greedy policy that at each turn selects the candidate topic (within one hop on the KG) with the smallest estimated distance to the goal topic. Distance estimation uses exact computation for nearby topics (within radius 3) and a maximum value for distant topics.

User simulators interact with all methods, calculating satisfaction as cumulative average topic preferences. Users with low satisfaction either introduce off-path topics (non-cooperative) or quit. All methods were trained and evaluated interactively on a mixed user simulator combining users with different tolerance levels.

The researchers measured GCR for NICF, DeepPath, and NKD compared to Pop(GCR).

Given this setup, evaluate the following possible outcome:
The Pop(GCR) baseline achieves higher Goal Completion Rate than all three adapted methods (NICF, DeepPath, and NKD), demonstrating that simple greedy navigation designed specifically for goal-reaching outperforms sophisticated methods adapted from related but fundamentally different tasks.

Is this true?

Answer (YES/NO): YES